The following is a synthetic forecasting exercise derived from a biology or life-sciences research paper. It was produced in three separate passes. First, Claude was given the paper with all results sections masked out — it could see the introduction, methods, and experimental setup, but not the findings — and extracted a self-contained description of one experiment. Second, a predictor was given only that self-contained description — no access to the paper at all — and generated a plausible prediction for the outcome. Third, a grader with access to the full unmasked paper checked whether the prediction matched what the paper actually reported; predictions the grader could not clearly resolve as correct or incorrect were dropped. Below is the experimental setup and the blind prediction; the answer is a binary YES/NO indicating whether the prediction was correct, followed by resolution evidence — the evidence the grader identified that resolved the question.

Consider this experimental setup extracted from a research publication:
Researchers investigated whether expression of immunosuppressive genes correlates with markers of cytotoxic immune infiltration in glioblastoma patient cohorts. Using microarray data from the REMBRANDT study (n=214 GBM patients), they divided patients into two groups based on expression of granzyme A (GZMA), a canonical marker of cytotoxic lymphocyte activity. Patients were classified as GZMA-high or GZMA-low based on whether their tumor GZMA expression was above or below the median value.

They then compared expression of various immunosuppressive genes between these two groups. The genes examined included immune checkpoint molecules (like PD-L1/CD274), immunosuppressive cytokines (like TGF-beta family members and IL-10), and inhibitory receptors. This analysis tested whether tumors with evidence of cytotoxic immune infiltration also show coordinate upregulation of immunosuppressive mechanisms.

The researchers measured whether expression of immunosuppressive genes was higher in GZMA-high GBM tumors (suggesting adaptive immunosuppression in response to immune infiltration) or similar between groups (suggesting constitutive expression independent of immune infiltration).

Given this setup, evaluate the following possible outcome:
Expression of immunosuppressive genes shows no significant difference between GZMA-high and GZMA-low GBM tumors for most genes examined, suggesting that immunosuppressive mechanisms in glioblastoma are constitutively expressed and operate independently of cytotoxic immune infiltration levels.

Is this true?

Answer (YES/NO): NO